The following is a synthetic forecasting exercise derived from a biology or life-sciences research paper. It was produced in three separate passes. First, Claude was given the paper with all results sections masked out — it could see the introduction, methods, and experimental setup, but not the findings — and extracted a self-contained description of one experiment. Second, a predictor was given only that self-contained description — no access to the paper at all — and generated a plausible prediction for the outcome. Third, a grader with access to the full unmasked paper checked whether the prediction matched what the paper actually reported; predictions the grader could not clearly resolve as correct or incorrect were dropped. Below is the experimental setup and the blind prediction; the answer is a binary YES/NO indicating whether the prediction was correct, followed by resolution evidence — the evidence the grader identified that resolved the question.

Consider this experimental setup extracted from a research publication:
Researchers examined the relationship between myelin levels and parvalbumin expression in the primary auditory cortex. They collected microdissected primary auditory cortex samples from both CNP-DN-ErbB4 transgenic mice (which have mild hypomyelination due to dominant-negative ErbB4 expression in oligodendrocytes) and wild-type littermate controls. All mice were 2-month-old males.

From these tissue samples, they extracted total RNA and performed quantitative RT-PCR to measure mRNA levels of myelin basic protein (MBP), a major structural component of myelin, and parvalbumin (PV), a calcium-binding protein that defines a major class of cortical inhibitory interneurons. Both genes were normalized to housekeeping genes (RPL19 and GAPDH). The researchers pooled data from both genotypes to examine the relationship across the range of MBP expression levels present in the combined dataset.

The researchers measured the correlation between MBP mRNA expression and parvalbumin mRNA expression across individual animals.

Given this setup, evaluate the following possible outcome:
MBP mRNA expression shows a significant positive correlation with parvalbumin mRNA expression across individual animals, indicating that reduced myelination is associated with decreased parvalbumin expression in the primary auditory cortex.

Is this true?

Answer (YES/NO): YES